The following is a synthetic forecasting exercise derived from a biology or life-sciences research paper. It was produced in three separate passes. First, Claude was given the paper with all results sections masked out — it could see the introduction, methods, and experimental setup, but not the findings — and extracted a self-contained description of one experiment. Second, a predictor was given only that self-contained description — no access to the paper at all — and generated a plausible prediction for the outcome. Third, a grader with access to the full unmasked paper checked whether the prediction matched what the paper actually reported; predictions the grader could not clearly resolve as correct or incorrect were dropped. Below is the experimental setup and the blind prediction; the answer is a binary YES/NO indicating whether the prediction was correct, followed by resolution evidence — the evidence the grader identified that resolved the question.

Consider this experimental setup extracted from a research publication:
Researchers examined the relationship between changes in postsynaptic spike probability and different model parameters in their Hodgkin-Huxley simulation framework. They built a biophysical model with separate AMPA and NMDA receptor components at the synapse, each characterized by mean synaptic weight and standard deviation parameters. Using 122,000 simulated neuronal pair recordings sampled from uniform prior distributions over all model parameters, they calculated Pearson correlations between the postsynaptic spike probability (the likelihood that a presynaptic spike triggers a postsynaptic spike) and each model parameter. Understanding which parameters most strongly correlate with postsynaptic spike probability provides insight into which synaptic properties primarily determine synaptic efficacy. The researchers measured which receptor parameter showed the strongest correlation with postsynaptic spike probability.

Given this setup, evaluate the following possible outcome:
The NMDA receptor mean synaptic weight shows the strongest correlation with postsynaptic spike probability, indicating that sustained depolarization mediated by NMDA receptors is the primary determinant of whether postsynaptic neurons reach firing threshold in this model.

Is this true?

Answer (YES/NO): NO